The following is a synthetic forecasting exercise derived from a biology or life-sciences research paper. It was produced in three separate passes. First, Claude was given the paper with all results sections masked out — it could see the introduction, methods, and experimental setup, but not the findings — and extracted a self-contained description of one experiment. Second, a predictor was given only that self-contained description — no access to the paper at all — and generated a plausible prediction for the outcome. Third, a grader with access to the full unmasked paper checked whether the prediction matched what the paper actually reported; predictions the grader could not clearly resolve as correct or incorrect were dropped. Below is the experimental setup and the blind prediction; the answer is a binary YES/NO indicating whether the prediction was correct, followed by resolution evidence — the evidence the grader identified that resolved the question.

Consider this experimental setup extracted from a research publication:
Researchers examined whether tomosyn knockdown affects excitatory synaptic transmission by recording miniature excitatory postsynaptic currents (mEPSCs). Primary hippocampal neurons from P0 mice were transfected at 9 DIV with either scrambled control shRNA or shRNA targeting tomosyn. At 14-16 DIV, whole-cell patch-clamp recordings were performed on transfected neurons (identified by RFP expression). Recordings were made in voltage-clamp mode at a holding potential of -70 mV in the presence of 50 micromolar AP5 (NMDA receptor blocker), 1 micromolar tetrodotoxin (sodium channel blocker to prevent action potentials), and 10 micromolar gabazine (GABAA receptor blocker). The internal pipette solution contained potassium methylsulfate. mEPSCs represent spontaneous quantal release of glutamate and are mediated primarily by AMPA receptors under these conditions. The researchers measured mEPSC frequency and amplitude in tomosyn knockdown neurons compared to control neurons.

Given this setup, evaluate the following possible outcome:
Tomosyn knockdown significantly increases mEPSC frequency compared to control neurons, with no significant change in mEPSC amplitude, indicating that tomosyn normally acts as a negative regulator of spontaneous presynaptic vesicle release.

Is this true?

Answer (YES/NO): NO